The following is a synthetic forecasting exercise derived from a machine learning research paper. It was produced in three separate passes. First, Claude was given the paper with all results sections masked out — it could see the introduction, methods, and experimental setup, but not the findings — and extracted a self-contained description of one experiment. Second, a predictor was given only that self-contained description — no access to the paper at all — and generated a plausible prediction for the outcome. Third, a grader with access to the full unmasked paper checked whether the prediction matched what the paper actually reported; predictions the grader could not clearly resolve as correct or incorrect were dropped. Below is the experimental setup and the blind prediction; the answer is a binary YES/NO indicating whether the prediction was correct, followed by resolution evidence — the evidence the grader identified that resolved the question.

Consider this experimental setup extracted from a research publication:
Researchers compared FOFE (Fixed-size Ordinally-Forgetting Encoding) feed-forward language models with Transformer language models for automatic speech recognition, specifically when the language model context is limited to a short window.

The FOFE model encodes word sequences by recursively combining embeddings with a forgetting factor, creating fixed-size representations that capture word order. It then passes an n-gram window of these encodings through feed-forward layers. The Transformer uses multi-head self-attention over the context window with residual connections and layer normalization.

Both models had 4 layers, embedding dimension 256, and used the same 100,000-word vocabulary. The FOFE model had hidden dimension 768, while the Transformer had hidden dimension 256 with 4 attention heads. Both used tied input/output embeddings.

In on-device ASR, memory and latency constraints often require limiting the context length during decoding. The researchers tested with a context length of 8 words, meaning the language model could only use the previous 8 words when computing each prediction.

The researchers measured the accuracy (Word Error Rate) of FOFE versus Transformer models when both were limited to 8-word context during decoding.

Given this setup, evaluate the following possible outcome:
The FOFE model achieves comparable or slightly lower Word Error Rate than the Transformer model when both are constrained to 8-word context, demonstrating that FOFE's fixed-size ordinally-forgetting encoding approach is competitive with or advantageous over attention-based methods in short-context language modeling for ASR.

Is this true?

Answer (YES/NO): NO